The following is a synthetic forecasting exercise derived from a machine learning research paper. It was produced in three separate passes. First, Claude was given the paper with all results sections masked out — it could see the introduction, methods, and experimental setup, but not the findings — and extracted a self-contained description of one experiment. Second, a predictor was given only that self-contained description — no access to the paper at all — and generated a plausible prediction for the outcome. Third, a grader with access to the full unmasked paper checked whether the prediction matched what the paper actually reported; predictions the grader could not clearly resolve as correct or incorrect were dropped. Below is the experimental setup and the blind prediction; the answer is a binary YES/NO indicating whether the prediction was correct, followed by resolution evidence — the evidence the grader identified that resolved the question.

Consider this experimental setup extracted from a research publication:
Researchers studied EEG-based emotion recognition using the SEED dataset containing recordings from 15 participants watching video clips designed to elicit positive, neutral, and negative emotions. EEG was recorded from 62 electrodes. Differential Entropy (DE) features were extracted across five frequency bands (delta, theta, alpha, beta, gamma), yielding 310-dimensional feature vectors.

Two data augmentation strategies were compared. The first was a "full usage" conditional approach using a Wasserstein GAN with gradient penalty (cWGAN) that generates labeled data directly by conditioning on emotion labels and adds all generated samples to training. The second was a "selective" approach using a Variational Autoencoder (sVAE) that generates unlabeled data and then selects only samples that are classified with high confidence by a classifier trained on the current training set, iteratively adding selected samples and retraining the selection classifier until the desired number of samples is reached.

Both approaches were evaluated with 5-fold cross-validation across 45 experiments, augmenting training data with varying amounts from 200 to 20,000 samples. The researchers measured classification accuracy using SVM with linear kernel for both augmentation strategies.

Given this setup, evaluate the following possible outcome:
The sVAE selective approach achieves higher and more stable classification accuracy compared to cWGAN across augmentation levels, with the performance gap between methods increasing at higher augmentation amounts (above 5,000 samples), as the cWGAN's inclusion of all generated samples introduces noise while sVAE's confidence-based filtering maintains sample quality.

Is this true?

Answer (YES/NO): NO